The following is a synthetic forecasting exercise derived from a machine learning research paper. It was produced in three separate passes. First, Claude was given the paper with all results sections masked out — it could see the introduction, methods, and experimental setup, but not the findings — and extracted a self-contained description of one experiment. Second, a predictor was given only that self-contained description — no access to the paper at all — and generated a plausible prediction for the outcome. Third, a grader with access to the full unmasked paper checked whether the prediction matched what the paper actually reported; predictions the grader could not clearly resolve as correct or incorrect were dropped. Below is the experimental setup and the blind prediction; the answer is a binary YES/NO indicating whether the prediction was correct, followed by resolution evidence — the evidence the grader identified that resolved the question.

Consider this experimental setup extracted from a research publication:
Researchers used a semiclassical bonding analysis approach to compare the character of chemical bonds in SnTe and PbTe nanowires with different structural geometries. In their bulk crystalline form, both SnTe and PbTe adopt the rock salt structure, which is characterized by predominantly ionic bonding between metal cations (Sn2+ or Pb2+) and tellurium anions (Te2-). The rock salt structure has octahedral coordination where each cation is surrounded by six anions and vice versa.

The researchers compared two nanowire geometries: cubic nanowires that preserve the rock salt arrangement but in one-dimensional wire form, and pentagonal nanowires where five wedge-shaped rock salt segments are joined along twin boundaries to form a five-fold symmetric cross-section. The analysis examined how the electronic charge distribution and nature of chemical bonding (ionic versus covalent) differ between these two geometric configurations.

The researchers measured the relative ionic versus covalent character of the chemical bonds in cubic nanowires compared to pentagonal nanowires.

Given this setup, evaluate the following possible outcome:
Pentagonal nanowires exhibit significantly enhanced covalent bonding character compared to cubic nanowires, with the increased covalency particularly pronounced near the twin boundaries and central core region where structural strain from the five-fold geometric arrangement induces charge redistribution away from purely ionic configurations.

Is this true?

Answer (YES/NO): NO